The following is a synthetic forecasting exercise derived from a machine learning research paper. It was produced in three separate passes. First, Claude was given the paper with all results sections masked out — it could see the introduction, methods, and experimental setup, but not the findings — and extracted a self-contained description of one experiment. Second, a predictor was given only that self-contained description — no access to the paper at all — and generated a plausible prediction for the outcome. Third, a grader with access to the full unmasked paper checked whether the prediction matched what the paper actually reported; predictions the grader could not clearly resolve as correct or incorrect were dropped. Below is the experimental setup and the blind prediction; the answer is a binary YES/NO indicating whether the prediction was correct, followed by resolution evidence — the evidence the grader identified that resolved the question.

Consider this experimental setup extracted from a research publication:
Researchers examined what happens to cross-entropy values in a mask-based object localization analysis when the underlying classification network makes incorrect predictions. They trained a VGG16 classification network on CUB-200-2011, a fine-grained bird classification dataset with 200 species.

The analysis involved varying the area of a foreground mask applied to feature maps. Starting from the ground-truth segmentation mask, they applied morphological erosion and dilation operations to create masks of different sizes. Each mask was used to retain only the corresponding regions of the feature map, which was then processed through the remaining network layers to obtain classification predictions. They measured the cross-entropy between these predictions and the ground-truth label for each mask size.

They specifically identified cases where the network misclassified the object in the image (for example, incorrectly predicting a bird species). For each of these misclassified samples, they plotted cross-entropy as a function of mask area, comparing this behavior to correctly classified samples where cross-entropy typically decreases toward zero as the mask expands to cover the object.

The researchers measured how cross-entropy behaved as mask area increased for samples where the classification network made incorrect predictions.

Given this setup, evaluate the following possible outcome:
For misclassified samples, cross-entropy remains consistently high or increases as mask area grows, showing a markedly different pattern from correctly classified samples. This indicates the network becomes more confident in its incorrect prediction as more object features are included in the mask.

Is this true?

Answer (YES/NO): YES